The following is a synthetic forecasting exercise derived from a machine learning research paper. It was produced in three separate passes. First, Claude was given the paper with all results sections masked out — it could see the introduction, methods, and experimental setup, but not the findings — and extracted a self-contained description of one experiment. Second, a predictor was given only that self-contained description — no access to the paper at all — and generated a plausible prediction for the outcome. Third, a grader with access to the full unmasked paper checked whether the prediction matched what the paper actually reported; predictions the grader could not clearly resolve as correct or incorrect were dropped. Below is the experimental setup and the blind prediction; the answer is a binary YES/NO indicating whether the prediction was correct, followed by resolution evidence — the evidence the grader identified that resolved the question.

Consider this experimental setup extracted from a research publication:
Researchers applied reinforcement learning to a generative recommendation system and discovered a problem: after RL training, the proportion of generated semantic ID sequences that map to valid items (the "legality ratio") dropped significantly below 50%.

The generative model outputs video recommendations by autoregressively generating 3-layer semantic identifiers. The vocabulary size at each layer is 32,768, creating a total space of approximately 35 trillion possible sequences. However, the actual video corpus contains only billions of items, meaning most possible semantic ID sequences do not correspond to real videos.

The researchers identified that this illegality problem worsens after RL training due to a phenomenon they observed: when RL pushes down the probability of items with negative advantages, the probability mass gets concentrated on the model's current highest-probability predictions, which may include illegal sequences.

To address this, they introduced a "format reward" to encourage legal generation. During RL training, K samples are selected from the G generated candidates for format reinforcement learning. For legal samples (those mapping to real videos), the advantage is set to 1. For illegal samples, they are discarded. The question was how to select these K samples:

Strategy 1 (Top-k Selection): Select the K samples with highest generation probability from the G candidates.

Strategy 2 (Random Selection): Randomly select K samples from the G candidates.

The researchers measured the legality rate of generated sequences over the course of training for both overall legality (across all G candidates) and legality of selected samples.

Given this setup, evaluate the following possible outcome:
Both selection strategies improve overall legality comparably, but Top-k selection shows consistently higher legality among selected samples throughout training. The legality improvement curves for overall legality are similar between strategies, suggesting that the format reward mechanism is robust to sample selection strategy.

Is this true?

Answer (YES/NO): NO